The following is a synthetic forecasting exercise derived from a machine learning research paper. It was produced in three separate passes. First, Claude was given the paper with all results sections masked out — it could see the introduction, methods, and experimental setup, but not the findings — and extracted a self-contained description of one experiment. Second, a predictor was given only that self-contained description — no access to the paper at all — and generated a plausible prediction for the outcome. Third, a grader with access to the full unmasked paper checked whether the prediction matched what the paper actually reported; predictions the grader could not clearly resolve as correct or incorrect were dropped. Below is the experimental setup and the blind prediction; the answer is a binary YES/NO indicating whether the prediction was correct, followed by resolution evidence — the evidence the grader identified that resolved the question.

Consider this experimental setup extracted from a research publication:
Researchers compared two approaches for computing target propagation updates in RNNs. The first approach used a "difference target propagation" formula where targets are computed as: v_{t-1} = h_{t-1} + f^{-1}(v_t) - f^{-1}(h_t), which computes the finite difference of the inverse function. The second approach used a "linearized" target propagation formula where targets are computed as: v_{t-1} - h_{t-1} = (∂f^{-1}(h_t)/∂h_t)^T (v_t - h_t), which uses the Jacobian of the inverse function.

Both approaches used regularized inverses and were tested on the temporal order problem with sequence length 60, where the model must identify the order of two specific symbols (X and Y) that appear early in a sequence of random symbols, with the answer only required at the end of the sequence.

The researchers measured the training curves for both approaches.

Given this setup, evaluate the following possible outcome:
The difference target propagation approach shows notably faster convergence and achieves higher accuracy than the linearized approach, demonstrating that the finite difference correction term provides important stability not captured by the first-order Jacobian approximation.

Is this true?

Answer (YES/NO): NO